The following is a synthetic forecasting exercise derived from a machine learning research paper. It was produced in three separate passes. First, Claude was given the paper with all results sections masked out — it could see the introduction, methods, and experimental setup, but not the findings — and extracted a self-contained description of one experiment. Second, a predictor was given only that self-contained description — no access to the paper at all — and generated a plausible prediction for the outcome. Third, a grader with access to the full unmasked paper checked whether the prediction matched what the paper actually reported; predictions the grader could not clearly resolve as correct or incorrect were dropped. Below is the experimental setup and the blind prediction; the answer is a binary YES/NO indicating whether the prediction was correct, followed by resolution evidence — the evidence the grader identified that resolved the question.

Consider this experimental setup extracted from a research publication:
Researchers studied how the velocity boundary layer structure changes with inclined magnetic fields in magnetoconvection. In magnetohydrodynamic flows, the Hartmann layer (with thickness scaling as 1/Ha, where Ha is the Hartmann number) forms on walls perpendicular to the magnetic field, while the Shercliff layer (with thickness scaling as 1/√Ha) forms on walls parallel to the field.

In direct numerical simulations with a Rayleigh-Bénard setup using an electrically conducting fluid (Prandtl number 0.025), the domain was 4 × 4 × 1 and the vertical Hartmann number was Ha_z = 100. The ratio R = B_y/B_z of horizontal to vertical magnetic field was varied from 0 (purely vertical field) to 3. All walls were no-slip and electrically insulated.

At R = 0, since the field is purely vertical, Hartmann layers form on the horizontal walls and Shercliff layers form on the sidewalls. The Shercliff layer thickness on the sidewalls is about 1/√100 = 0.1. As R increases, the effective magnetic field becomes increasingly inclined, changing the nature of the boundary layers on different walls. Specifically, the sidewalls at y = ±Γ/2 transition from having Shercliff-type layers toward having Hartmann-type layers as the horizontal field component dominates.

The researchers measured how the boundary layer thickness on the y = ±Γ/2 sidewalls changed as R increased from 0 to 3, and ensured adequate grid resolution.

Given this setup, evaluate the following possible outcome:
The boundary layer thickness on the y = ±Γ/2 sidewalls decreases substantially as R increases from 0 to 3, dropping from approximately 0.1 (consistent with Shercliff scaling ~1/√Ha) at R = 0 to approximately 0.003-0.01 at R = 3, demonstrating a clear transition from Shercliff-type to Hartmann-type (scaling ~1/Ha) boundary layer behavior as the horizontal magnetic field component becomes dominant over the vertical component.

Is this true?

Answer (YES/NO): YES